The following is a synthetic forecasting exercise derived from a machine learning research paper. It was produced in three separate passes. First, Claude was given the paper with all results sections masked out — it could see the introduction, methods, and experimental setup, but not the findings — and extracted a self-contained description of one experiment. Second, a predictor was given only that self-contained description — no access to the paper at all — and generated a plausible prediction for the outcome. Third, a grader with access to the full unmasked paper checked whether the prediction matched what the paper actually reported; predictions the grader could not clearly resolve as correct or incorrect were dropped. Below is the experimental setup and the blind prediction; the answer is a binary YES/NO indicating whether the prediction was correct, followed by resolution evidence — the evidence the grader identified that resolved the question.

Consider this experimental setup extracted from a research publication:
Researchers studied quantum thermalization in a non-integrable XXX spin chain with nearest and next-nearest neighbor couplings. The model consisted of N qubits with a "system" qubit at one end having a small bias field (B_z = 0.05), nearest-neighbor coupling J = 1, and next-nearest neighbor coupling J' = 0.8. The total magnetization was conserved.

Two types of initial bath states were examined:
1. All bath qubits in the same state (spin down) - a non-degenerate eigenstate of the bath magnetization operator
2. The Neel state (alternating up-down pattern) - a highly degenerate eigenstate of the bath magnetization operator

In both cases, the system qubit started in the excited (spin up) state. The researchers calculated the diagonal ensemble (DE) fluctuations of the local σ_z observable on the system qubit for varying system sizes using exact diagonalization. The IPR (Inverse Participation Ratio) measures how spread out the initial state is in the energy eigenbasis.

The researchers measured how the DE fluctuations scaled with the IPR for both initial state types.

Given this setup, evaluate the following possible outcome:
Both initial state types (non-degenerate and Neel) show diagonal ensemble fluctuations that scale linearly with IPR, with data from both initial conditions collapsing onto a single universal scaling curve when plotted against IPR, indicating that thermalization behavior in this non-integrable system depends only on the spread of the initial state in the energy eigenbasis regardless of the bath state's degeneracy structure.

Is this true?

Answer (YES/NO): NO